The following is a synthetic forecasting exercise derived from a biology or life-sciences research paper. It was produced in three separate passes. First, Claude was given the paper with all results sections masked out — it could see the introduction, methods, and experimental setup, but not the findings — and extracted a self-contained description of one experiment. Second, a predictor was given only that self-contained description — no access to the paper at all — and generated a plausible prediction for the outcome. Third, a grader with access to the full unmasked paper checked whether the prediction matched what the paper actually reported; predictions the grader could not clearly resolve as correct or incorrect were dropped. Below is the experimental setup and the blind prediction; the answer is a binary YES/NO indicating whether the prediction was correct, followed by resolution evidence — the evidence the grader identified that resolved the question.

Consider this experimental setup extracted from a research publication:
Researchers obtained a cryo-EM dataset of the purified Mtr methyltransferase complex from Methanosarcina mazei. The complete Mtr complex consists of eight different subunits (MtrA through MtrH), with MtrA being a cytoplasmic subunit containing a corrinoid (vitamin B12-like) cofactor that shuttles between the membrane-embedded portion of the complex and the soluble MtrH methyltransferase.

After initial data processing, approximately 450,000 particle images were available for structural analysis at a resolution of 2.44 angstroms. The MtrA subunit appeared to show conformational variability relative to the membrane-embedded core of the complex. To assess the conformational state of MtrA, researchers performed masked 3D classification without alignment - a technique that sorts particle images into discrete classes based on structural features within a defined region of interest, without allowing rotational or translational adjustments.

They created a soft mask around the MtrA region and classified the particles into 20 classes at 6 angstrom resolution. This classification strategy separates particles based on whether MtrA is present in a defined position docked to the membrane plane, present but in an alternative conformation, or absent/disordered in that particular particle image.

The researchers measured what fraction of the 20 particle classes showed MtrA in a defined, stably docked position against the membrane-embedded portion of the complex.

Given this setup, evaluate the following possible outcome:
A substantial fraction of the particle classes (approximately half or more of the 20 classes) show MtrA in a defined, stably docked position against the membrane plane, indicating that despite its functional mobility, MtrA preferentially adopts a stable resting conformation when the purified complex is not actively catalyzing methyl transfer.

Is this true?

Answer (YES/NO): NO